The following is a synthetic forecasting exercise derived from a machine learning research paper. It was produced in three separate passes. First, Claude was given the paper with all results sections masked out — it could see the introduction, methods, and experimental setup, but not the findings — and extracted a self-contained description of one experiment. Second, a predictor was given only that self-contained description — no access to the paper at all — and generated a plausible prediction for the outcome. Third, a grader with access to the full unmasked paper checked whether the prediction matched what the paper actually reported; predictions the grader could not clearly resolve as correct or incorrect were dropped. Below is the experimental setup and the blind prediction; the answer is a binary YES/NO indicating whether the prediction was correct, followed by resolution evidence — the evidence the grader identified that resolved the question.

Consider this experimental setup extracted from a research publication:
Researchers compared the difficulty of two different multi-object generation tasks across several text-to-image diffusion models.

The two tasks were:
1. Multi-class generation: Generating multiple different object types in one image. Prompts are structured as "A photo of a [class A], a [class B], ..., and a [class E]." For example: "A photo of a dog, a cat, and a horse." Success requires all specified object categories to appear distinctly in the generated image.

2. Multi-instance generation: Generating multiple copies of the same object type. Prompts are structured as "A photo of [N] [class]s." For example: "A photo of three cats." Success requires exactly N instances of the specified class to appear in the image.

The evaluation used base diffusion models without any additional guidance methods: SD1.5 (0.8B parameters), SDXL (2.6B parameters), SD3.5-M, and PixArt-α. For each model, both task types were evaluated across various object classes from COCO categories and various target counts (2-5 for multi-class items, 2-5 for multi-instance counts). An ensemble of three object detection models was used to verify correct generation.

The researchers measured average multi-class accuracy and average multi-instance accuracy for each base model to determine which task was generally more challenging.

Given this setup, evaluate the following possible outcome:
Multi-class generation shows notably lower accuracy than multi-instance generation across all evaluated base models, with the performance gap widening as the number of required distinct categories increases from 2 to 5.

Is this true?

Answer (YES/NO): NO